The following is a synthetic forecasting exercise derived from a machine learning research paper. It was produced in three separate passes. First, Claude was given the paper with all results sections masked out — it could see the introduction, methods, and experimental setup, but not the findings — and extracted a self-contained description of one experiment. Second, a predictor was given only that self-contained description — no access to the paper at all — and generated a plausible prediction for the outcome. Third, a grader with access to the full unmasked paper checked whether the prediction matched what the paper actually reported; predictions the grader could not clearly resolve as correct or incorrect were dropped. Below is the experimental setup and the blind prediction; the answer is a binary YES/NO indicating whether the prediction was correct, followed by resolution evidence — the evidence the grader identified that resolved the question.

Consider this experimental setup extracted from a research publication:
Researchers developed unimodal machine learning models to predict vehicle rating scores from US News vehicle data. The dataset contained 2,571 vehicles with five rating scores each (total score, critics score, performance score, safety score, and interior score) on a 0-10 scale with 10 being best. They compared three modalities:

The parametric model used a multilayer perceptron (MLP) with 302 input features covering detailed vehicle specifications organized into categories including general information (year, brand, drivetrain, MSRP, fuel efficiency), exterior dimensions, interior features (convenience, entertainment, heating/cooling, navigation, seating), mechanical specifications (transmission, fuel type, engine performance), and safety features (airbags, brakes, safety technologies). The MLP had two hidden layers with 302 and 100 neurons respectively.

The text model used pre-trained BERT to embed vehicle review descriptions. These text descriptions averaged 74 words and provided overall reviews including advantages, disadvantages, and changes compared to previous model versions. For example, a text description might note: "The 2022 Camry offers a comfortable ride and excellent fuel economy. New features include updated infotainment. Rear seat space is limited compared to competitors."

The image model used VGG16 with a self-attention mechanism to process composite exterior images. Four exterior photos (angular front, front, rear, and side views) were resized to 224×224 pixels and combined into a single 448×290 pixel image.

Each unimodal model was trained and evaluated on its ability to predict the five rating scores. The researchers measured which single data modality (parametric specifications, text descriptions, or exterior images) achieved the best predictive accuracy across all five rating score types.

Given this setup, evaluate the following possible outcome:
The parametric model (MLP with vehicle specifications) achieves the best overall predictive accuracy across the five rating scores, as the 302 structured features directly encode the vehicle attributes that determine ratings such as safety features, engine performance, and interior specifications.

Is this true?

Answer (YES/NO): YES